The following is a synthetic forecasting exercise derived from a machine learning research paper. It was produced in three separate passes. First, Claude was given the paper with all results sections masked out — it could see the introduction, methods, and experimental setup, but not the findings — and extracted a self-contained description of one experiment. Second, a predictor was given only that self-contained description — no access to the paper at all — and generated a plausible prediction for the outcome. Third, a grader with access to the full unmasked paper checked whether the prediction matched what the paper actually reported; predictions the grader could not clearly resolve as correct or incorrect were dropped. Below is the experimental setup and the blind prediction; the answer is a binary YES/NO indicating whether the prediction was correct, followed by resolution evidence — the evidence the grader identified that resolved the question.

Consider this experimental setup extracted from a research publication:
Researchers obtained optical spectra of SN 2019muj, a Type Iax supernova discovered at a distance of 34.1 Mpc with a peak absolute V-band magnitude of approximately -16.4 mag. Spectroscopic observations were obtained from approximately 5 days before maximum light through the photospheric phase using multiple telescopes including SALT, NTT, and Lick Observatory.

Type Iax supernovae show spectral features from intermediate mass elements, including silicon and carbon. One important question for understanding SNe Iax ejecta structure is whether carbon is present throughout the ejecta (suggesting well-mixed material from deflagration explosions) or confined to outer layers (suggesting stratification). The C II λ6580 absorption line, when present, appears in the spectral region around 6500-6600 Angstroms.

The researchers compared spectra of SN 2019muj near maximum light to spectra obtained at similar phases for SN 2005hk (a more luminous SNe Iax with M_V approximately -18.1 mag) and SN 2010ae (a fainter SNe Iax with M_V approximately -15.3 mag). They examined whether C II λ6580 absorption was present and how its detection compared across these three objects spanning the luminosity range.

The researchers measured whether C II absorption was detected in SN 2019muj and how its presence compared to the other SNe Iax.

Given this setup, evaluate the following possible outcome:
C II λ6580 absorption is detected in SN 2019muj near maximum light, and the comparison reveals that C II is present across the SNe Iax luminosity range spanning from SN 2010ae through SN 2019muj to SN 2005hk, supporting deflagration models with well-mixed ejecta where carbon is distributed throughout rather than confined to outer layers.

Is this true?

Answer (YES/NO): NO